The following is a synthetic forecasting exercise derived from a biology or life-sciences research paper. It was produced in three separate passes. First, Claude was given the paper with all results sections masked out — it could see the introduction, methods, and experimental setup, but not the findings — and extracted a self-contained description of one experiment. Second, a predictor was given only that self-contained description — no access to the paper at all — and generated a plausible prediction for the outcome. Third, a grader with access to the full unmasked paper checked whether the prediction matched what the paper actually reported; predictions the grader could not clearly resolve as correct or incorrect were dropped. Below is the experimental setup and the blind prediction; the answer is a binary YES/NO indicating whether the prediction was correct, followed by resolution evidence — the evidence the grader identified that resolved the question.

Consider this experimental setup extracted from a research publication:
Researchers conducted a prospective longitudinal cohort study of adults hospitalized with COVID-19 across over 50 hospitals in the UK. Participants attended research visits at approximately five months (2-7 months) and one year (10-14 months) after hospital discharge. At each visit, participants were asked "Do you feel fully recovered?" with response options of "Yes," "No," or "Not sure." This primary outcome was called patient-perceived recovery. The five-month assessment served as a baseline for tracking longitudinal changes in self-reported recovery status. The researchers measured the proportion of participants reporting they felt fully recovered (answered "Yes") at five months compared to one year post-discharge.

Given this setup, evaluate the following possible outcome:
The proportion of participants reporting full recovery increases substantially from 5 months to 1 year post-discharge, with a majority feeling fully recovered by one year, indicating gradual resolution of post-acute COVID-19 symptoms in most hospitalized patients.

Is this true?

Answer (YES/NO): NO